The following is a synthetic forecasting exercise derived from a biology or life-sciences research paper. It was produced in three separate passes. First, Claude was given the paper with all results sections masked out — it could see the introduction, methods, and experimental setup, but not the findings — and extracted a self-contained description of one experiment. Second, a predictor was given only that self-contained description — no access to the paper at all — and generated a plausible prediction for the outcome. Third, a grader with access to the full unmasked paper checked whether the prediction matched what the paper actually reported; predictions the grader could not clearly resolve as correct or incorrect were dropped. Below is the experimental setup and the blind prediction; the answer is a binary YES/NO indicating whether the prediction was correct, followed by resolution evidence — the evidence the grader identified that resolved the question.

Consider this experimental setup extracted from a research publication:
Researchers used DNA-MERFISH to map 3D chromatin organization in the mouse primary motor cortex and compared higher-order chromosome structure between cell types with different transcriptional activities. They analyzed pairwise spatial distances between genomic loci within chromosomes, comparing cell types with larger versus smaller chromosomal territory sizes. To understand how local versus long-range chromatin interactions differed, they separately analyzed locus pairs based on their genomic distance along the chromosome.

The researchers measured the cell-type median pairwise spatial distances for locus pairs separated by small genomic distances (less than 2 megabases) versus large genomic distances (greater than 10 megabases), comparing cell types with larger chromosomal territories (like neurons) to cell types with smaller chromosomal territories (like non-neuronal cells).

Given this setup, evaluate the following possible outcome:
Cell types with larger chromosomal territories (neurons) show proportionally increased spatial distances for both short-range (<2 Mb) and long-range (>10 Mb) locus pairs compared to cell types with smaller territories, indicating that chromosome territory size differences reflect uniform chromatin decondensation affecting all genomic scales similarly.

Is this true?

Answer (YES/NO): NO